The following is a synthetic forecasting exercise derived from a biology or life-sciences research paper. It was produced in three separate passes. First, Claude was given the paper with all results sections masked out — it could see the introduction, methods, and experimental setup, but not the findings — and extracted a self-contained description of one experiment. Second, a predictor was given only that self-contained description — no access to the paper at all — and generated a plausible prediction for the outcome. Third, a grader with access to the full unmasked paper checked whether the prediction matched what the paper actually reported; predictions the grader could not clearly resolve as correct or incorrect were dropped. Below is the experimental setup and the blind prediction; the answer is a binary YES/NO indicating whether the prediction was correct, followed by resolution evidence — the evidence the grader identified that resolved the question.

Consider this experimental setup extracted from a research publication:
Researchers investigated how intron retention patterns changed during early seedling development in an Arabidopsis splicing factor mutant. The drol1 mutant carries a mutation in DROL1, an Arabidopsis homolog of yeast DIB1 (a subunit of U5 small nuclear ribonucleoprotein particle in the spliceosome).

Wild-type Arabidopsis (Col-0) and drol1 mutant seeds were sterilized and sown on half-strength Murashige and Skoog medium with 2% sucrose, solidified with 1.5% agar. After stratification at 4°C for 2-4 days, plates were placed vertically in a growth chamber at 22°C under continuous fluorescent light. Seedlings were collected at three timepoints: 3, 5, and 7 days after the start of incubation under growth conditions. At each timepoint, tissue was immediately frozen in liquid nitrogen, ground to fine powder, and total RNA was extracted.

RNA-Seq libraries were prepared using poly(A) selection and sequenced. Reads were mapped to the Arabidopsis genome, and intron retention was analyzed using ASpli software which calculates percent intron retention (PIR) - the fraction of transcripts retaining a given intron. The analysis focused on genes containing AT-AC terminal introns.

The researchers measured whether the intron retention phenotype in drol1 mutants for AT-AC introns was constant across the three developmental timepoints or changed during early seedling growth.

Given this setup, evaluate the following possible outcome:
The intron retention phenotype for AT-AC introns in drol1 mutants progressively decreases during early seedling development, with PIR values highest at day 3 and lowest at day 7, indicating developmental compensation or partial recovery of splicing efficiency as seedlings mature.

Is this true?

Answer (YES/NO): YES